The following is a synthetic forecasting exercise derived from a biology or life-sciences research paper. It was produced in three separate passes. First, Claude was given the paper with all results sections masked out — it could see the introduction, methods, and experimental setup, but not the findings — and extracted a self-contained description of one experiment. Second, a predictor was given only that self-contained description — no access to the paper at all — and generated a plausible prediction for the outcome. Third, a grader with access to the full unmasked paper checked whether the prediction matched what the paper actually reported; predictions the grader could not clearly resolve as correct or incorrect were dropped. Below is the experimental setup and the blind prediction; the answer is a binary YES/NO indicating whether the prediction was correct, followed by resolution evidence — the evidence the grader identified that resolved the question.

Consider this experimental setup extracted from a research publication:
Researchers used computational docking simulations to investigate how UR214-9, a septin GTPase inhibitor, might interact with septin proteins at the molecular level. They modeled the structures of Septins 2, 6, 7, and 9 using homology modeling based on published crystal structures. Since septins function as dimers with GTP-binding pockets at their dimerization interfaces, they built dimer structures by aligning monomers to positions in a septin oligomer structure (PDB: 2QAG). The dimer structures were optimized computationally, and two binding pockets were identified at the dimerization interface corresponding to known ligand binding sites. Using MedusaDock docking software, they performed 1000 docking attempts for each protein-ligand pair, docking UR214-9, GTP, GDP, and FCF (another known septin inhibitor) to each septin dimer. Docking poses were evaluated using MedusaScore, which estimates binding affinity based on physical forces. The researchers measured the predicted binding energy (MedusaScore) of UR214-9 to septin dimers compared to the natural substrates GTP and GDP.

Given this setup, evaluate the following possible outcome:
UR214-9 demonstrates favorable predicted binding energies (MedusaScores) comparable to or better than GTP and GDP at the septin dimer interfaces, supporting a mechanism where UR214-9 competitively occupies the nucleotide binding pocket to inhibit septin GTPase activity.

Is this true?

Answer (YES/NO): YES